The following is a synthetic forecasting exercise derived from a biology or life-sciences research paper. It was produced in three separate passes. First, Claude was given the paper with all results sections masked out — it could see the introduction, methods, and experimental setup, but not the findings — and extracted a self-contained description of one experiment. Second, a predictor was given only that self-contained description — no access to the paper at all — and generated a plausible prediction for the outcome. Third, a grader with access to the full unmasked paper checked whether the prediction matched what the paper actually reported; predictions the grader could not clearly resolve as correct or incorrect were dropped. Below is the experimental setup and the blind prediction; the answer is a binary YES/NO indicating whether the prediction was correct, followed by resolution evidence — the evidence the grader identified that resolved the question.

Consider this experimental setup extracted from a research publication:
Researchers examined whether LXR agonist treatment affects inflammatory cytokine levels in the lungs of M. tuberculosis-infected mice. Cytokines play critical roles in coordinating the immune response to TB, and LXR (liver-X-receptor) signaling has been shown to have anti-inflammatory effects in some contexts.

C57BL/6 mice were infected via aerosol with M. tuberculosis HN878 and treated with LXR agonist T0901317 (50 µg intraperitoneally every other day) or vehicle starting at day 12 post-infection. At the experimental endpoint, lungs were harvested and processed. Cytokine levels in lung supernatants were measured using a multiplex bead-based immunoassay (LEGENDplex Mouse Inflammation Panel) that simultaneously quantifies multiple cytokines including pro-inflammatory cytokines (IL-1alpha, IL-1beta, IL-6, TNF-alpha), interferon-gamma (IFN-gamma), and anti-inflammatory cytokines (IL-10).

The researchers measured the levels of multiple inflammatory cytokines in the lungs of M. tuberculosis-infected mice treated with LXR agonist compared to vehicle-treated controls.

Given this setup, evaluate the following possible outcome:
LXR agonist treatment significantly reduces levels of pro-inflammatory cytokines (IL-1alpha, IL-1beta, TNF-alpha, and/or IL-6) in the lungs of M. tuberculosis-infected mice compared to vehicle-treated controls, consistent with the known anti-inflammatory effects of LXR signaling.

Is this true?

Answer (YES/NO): NO